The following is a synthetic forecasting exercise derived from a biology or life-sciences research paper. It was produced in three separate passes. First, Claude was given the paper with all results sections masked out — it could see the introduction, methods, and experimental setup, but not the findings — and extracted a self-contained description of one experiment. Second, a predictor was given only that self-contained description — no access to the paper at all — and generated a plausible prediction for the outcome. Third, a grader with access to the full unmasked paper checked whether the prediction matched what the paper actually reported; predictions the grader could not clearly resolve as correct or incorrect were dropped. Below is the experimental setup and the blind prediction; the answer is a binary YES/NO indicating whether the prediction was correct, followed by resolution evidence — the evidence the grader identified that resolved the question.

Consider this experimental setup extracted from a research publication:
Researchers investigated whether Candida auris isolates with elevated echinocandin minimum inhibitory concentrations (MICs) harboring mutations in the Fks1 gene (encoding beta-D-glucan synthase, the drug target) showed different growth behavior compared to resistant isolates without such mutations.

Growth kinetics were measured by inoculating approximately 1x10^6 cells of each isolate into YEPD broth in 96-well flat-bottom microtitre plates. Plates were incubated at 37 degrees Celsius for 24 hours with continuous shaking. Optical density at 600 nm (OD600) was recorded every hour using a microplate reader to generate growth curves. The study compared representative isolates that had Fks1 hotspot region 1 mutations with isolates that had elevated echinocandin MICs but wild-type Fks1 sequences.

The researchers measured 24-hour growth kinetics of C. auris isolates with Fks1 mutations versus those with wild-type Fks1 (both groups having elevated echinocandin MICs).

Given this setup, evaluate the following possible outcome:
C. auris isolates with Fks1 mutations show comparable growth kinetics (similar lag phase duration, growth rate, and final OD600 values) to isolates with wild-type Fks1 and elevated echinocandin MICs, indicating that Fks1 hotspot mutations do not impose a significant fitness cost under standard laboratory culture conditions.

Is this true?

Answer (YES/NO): YES